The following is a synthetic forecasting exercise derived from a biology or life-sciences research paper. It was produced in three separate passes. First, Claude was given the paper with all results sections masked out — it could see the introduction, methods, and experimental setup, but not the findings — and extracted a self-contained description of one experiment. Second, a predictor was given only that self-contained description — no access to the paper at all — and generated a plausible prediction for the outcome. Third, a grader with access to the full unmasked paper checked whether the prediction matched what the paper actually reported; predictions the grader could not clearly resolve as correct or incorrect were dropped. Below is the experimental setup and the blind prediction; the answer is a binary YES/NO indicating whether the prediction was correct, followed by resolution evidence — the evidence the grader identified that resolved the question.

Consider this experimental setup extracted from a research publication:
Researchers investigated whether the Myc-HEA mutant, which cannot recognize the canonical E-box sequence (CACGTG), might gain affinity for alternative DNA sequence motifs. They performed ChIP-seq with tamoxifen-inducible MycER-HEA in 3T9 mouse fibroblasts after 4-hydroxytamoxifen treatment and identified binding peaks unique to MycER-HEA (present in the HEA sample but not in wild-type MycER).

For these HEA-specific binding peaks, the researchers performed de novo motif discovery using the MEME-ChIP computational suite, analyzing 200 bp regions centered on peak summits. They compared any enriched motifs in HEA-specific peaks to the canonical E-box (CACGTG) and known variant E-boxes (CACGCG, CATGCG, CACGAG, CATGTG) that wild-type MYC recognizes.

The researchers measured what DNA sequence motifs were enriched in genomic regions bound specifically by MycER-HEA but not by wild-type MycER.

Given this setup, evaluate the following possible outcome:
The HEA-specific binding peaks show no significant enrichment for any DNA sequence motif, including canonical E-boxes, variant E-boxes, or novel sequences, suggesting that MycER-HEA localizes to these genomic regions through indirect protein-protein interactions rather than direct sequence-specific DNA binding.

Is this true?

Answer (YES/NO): NO